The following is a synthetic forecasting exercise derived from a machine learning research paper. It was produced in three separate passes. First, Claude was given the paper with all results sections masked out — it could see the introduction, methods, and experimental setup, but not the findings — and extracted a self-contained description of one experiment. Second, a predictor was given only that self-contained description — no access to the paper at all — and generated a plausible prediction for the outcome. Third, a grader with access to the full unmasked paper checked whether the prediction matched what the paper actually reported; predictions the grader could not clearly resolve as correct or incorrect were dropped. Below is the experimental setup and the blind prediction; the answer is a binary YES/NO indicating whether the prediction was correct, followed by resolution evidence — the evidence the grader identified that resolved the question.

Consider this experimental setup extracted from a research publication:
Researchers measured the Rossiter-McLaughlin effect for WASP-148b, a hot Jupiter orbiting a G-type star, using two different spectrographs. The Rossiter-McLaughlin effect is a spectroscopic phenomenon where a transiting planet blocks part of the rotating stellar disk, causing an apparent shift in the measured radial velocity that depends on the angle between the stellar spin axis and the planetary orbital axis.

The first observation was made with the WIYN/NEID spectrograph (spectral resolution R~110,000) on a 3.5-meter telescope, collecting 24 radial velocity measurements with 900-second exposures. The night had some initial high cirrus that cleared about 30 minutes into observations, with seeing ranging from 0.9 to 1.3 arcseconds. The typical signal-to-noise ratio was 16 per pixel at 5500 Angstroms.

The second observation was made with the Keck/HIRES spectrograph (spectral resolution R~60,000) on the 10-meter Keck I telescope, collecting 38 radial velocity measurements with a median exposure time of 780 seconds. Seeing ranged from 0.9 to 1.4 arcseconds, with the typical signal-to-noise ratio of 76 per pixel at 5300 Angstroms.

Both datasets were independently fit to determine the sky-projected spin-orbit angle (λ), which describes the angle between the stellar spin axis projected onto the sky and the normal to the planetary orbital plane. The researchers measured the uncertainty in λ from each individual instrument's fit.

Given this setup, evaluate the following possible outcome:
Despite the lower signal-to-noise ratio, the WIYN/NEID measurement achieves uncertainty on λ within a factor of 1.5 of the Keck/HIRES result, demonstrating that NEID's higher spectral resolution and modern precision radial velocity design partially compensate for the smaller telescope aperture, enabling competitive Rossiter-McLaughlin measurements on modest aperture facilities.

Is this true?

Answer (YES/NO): NO